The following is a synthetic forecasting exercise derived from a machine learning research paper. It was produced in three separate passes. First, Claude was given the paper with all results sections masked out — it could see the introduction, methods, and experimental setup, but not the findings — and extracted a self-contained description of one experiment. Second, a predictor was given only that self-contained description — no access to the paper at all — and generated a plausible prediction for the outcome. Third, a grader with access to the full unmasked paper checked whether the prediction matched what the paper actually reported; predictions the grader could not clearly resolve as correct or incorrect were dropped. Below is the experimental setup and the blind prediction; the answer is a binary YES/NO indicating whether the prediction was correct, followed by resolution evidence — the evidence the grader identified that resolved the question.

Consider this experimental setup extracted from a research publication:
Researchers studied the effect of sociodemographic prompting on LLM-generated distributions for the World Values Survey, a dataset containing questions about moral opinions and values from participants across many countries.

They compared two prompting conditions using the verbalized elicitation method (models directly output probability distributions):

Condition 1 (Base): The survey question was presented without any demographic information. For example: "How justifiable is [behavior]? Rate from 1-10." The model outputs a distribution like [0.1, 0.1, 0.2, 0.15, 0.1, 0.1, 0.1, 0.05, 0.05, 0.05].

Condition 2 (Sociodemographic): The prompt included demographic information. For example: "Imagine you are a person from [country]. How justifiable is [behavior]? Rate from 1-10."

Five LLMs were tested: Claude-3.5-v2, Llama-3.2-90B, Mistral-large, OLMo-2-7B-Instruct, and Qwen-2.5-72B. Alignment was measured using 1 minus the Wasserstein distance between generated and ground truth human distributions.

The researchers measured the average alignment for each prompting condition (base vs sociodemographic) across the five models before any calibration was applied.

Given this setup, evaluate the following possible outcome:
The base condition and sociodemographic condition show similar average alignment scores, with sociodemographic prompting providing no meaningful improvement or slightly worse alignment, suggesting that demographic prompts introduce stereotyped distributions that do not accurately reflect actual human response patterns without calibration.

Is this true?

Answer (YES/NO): NO